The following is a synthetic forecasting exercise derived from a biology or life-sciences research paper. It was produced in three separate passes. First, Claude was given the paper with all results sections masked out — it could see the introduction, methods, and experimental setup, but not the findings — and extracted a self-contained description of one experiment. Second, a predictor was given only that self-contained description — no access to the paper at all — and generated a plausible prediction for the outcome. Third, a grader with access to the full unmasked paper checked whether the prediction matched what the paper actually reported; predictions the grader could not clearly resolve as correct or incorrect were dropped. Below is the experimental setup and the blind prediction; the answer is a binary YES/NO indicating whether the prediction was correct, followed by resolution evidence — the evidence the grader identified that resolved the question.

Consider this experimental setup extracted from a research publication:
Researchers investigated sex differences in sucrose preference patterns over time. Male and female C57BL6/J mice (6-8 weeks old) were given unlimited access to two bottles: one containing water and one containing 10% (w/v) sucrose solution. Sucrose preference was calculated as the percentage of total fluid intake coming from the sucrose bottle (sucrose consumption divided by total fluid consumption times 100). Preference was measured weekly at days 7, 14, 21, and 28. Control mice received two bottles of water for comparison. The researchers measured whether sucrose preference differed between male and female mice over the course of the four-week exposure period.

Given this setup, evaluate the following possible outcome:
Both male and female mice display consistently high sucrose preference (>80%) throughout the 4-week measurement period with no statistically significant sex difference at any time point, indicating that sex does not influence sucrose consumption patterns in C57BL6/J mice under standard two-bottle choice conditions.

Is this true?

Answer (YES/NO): NO